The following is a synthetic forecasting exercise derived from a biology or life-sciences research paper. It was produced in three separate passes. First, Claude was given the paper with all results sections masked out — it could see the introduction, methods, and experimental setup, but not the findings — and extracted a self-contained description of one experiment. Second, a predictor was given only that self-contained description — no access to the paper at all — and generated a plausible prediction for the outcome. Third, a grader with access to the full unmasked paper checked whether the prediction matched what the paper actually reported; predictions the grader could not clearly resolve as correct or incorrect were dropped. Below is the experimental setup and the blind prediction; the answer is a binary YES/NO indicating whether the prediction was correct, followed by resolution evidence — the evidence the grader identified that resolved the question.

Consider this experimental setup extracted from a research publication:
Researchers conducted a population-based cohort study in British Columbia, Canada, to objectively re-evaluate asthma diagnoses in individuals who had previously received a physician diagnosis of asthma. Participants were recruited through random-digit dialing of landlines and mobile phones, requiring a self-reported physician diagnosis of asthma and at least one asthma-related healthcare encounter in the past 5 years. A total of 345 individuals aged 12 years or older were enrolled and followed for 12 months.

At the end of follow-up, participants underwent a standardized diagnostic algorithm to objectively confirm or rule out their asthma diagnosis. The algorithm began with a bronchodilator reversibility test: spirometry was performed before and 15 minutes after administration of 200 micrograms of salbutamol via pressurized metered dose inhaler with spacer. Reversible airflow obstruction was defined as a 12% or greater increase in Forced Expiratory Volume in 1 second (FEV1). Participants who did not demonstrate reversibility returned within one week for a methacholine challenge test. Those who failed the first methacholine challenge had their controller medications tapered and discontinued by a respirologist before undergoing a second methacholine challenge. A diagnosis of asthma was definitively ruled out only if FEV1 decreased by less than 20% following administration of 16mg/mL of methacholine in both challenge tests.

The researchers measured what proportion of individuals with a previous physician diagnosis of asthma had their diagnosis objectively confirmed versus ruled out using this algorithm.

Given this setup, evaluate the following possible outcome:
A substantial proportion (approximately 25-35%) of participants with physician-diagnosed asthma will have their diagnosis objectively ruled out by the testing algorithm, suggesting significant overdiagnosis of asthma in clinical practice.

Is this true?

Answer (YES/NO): YES